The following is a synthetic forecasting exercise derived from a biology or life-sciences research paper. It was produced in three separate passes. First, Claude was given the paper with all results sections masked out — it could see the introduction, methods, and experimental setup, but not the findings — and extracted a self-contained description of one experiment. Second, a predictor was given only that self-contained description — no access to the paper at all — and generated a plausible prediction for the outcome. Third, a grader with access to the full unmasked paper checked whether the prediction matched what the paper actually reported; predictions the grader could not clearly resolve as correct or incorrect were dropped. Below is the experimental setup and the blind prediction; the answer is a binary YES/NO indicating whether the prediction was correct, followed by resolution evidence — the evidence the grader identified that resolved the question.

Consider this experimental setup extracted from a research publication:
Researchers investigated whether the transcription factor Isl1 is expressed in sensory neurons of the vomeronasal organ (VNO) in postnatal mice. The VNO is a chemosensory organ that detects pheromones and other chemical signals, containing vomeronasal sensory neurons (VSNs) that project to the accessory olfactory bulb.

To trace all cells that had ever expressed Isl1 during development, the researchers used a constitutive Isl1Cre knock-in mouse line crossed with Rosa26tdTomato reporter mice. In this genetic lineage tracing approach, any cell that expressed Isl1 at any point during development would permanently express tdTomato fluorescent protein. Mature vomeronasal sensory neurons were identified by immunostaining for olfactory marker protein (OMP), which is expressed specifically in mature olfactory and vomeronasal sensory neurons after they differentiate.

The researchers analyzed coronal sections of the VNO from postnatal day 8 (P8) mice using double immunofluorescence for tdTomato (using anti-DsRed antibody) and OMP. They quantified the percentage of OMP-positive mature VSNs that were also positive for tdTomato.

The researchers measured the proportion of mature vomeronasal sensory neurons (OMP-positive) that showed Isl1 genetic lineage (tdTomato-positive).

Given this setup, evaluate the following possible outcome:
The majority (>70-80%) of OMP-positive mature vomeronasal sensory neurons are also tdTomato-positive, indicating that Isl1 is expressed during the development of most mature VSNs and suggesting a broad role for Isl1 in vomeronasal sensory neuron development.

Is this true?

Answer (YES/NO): NO